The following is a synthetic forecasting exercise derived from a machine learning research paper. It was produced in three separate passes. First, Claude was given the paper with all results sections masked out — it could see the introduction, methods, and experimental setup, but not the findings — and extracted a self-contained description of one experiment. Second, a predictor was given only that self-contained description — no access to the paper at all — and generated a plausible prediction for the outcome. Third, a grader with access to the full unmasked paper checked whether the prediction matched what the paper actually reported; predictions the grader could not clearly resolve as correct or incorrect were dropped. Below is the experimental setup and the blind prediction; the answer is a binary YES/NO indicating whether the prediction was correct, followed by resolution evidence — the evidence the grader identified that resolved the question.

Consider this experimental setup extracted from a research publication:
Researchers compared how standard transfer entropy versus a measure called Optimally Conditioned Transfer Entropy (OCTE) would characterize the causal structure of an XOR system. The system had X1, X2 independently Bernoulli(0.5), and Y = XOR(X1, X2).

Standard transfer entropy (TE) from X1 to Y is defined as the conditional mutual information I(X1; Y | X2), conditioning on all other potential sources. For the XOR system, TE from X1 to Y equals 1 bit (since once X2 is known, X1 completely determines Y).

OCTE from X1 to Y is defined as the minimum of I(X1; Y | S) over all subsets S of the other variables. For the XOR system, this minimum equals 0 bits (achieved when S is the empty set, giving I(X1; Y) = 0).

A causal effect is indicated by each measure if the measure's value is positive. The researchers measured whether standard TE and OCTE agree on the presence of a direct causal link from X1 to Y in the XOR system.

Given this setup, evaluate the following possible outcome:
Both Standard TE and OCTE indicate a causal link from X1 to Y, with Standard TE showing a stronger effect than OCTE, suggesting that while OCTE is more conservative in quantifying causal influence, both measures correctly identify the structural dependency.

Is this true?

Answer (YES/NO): NO